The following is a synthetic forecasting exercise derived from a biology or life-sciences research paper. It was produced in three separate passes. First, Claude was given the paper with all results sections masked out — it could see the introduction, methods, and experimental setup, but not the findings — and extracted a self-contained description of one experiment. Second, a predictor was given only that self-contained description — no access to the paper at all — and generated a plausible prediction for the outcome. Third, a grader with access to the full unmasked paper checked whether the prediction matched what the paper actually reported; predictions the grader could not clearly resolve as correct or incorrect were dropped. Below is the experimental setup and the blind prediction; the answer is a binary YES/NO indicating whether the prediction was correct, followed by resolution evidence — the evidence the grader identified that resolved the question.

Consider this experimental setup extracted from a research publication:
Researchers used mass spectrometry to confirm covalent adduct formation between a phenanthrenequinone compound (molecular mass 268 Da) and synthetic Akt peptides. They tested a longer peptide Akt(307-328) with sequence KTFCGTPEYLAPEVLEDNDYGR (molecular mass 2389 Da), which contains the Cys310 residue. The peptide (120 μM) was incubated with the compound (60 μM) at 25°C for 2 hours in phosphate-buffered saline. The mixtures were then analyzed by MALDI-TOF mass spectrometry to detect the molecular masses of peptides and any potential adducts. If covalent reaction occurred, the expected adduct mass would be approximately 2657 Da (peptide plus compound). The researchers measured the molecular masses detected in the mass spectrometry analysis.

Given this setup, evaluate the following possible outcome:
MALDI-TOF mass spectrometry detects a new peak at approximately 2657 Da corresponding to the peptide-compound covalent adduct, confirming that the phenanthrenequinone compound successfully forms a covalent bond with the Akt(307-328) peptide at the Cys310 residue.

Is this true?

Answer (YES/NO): YES